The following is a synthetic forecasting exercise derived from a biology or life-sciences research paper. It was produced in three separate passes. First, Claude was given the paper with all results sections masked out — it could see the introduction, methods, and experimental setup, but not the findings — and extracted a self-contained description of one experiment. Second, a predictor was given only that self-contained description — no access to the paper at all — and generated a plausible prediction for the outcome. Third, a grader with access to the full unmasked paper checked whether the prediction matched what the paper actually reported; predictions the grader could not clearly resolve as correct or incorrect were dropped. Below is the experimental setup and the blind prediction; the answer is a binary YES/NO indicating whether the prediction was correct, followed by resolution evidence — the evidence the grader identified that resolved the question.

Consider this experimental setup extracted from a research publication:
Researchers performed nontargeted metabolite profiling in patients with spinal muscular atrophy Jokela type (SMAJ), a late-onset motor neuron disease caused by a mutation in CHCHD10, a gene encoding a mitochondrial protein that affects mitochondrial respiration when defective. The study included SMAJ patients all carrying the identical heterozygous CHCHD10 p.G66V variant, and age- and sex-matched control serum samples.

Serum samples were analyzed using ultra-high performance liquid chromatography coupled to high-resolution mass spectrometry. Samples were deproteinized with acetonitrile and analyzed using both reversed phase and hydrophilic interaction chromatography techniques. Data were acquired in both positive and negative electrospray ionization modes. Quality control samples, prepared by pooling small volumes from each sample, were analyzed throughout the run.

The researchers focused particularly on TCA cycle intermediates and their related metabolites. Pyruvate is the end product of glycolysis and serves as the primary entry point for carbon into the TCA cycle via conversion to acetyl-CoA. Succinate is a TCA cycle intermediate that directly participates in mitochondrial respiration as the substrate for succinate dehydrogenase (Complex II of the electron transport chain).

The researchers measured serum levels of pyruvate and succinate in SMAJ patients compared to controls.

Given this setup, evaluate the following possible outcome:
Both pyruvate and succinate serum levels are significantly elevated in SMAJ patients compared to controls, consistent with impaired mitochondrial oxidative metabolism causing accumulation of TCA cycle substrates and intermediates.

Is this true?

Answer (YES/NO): NO